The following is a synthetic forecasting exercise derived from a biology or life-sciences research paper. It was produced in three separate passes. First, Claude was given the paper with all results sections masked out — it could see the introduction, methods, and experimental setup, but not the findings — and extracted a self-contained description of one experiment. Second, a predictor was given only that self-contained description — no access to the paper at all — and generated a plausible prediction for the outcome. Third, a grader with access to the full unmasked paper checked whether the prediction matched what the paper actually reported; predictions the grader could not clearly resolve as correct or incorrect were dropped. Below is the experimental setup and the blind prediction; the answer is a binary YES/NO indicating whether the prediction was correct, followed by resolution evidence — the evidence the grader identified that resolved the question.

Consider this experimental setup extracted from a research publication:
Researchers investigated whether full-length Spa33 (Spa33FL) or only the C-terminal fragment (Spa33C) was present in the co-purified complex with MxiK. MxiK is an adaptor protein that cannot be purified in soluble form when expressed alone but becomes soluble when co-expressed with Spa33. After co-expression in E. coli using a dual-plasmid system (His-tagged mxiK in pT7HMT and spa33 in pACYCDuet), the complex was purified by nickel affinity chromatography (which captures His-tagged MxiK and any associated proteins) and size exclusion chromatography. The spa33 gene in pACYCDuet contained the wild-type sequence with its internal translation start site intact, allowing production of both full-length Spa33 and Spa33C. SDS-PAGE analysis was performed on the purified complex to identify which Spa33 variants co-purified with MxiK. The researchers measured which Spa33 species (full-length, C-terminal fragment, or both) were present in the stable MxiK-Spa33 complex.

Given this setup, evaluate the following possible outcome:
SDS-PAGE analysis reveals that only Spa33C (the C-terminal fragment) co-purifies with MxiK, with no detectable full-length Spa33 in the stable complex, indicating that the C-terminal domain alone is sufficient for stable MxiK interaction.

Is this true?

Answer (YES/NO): NO